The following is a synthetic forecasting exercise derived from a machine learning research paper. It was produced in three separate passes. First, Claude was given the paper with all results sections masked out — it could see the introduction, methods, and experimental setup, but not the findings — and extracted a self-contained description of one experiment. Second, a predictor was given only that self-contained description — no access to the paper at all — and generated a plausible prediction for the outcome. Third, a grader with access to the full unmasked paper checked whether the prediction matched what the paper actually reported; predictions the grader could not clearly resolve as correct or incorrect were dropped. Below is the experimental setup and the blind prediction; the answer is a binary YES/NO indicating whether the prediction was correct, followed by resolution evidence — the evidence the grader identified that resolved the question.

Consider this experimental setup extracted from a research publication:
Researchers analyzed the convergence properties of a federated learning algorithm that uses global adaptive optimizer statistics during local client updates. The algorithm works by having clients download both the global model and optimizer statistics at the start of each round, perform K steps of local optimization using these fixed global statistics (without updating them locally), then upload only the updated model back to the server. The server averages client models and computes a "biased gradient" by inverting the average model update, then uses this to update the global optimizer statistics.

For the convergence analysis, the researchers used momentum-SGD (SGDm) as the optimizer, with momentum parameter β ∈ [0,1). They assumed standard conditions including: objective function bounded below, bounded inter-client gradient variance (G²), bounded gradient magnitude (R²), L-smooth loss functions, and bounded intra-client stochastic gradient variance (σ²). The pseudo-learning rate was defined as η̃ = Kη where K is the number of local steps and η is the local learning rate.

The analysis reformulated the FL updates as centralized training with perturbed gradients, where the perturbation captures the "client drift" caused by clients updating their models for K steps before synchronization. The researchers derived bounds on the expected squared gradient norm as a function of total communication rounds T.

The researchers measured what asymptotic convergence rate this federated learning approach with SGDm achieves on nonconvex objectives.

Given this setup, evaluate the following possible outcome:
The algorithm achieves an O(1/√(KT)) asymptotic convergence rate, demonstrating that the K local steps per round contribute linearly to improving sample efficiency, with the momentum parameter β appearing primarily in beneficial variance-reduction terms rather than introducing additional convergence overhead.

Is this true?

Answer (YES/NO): NO